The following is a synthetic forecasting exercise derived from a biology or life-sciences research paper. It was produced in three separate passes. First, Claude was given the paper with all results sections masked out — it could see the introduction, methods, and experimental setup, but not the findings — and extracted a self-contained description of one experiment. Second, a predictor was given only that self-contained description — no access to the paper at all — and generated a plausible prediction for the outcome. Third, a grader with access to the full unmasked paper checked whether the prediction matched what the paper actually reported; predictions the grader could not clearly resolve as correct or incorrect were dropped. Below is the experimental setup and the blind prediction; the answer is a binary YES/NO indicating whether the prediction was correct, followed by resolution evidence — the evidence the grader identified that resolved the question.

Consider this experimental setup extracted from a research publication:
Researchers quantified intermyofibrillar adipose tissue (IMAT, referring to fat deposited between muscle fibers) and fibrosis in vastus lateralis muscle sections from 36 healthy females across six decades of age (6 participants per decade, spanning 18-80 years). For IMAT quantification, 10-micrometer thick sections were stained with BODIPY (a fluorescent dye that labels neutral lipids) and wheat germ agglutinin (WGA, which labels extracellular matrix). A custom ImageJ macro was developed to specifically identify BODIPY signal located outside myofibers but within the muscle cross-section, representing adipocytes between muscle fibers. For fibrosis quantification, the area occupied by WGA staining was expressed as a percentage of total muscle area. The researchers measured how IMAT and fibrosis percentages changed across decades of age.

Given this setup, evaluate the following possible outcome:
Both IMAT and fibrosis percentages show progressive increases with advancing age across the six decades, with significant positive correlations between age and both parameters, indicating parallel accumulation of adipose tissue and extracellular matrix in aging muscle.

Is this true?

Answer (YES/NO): NO